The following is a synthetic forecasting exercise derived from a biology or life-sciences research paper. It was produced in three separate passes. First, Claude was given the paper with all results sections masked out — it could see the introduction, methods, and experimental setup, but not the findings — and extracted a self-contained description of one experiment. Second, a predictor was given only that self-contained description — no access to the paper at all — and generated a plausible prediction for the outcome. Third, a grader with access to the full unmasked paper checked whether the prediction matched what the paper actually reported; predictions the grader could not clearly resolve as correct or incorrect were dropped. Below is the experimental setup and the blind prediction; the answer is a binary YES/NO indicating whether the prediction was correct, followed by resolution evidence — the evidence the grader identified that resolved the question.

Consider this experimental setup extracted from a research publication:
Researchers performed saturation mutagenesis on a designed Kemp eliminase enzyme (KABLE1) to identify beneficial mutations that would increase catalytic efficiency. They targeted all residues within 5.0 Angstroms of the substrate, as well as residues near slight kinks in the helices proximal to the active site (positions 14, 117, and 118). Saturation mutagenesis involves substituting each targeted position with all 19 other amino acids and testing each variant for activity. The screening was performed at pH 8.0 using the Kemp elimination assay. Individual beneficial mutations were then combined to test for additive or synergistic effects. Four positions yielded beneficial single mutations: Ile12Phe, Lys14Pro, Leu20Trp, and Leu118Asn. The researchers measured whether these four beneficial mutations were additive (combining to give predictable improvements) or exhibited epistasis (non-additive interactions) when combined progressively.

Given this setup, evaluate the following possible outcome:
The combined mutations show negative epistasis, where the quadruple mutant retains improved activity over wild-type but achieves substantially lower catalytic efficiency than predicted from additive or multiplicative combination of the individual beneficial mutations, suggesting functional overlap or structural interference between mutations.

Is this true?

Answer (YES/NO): NO